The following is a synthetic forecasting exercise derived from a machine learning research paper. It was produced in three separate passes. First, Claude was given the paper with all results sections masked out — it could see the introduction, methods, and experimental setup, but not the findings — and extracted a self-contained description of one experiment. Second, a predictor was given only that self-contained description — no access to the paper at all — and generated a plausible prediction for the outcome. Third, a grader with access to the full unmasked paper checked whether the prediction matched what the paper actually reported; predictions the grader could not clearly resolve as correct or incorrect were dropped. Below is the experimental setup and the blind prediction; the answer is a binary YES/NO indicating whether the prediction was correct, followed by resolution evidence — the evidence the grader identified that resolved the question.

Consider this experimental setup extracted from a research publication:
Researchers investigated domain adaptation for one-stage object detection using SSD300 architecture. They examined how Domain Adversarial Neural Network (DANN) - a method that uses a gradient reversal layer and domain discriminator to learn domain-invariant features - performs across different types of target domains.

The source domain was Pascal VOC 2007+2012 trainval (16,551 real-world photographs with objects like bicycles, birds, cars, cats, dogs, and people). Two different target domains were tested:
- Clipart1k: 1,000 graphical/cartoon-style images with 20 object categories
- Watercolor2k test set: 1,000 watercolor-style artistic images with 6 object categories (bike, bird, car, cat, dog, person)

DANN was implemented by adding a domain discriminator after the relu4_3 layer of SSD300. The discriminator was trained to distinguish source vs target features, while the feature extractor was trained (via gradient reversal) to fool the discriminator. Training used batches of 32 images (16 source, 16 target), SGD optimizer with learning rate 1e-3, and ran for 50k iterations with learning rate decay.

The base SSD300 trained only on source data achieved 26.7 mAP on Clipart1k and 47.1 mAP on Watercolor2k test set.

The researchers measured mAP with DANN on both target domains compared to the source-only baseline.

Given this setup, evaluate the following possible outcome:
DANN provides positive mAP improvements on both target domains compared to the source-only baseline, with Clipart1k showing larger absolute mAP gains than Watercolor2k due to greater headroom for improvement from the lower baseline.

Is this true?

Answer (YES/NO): NO